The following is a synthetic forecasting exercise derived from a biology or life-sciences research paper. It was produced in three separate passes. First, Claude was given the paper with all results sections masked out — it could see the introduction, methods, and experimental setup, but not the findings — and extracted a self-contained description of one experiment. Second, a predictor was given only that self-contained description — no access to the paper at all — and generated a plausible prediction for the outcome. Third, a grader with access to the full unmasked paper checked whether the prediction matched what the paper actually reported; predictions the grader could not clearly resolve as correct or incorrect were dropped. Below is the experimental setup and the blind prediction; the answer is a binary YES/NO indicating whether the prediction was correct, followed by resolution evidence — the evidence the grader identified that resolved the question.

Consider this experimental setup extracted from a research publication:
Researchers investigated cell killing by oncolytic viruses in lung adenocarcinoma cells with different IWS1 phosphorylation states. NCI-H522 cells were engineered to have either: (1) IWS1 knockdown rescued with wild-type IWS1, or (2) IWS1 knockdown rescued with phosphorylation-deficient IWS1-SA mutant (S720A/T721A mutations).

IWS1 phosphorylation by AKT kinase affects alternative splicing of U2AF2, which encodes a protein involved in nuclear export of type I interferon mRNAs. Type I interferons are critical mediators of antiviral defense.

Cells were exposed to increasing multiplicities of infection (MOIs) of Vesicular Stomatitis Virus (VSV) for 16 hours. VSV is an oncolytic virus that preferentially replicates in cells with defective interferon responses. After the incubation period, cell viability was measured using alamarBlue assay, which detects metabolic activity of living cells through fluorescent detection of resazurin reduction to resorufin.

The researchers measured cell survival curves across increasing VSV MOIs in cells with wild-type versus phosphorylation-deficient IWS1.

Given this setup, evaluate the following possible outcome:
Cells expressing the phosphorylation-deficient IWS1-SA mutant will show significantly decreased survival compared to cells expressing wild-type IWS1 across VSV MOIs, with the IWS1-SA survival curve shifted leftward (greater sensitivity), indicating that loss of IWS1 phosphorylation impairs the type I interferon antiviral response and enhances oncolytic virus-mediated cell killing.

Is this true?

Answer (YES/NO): YES